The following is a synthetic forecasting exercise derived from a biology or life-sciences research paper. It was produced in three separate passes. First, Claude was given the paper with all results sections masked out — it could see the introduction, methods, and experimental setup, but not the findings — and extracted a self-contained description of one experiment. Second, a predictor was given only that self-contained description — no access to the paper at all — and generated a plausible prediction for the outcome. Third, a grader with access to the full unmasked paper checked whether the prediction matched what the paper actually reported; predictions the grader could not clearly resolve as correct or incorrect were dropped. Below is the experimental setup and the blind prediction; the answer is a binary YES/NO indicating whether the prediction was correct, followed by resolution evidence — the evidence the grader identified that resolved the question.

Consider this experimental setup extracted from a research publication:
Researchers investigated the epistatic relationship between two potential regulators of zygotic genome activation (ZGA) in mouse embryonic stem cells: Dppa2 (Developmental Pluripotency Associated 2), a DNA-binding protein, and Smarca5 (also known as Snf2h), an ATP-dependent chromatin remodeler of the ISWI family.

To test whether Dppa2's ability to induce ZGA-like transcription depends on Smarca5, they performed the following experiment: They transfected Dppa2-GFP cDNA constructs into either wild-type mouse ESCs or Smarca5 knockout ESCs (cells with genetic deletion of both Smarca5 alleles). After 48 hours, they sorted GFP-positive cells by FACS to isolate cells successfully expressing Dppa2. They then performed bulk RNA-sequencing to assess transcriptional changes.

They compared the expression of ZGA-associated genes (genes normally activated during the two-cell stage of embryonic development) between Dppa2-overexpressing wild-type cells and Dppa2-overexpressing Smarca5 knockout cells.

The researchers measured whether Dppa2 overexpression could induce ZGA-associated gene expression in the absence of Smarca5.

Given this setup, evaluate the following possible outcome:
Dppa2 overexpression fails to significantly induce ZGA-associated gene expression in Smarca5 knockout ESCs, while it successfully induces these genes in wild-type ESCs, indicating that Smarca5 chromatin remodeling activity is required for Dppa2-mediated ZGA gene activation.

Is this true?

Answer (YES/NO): NO